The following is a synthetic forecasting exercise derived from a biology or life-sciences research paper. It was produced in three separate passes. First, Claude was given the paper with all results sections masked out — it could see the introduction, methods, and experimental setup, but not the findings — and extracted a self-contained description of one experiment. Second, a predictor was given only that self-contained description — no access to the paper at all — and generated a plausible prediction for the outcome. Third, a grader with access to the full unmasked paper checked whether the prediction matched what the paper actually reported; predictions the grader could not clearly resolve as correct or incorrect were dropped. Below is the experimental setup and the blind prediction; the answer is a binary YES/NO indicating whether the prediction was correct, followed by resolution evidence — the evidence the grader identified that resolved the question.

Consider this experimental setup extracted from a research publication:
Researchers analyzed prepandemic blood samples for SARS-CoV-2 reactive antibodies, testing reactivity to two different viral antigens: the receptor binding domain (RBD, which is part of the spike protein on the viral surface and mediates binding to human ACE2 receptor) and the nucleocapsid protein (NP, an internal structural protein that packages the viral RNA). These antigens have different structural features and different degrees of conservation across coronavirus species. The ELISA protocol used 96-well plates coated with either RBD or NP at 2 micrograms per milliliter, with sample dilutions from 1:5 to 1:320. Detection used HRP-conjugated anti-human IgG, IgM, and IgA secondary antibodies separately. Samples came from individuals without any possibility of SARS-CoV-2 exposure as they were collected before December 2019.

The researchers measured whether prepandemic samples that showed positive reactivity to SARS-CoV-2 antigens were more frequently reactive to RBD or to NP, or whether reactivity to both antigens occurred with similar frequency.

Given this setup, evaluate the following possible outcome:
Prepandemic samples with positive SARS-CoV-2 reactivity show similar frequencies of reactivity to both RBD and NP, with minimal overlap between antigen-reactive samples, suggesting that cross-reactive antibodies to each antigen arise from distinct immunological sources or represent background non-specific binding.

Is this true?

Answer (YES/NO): NO